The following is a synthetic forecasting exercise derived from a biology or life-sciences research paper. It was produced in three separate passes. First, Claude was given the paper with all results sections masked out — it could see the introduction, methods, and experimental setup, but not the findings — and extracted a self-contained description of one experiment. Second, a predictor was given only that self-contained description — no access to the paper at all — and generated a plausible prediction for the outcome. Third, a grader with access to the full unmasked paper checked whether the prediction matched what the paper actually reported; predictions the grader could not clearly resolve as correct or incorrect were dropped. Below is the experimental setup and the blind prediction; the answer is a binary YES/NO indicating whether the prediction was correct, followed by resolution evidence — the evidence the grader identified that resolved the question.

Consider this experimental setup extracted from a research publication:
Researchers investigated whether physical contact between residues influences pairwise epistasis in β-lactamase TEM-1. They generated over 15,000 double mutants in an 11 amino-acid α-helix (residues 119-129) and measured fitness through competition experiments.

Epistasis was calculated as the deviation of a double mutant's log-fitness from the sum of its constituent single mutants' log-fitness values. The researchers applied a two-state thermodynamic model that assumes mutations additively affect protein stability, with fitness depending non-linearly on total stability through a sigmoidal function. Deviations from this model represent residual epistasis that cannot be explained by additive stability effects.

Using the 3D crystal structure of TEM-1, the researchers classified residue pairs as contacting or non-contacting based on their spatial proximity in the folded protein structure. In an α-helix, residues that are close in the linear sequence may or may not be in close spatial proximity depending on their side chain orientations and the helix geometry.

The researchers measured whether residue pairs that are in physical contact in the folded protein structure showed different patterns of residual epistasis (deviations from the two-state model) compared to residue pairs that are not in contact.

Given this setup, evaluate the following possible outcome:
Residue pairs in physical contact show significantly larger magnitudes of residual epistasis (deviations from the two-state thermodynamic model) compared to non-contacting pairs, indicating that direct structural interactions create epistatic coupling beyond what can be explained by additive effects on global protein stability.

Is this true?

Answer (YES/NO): YES